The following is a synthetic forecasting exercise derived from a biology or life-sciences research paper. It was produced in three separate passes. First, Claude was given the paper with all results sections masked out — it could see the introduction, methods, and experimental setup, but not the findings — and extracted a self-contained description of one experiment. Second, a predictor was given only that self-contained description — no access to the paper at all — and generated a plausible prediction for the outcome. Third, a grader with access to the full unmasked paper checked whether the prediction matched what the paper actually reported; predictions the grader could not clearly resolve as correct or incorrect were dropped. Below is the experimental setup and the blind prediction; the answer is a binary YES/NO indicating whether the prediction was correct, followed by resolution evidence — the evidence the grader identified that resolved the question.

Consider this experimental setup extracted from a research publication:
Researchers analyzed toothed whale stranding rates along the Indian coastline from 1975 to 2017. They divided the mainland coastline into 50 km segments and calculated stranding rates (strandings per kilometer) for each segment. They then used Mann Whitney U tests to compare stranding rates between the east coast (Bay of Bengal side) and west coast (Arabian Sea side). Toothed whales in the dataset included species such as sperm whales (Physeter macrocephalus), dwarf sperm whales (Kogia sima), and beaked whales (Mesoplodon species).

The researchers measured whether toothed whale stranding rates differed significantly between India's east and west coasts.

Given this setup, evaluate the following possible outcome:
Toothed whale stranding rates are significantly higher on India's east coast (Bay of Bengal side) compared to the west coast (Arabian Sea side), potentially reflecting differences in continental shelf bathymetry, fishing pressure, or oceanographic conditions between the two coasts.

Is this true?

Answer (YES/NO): YES